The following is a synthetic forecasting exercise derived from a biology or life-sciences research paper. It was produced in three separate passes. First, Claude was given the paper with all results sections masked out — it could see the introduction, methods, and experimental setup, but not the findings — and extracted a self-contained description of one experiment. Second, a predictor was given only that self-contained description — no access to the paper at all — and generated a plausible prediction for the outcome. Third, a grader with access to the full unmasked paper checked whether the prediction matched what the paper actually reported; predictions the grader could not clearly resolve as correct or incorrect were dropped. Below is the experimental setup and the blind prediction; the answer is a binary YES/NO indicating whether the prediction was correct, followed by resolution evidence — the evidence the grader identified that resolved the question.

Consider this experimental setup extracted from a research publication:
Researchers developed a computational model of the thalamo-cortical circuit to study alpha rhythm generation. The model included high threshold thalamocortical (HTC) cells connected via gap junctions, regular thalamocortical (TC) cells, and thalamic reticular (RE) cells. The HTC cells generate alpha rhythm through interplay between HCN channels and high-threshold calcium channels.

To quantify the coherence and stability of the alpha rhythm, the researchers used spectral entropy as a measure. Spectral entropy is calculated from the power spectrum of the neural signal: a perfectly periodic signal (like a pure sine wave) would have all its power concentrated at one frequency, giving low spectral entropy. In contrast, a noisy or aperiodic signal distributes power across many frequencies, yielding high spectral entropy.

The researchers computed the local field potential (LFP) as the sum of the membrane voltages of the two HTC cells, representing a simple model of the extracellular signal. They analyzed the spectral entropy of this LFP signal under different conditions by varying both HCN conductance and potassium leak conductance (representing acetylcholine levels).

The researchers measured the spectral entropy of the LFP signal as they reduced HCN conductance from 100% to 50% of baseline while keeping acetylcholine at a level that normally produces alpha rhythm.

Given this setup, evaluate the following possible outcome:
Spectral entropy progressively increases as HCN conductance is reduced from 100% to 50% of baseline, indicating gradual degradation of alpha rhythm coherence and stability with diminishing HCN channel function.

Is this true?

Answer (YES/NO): NO